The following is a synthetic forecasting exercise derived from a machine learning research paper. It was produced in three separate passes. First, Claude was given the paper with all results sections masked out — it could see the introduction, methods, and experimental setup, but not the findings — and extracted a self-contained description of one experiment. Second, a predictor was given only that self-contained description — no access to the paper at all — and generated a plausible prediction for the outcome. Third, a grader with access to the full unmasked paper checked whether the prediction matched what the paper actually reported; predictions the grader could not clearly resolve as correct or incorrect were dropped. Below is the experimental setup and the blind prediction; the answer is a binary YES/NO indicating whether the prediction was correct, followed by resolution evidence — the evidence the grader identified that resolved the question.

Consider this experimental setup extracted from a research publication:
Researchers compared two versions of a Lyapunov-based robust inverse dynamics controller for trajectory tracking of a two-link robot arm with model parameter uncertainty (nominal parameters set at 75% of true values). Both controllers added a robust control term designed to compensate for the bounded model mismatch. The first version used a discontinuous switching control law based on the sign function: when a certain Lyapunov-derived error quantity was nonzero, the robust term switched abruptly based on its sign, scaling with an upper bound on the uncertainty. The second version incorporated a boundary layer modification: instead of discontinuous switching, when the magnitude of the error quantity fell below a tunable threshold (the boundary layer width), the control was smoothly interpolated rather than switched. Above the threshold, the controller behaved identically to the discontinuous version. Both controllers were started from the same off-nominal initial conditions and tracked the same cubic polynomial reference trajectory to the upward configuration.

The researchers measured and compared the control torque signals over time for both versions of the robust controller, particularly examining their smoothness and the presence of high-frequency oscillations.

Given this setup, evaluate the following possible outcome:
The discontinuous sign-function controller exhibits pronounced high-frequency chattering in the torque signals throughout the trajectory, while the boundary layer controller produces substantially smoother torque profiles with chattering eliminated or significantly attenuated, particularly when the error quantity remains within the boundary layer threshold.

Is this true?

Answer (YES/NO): YES